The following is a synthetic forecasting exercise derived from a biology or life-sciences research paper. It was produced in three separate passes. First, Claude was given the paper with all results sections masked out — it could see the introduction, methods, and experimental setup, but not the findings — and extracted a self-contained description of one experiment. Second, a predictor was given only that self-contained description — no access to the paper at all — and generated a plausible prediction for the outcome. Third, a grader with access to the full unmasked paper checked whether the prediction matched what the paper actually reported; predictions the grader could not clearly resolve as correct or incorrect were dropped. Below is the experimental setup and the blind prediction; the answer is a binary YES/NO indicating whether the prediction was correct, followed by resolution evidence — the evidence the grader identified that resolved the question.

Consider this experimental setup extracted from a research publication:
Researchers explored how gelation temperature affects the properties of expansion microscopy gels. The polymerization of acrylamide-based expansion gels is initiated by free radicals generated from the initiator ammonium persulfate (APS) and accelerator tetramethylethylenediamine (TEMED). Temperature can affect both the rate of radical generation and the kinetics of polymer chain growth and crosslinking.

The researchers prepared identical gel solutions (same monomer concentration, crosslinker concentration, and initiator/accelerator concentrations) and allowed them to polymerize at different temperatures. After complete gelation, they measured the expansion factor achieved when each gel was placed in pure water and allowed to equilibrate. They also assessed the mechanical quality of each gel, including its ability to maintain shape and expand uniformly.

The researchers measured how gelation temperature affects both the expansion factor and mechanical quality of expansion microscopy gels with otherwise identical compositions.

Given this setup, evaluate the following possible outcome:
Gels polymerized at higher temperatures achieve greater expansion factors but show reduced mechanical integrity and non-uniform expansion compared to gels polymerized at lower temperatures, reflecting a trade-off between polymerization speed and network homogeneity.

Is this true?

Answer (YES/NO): NO